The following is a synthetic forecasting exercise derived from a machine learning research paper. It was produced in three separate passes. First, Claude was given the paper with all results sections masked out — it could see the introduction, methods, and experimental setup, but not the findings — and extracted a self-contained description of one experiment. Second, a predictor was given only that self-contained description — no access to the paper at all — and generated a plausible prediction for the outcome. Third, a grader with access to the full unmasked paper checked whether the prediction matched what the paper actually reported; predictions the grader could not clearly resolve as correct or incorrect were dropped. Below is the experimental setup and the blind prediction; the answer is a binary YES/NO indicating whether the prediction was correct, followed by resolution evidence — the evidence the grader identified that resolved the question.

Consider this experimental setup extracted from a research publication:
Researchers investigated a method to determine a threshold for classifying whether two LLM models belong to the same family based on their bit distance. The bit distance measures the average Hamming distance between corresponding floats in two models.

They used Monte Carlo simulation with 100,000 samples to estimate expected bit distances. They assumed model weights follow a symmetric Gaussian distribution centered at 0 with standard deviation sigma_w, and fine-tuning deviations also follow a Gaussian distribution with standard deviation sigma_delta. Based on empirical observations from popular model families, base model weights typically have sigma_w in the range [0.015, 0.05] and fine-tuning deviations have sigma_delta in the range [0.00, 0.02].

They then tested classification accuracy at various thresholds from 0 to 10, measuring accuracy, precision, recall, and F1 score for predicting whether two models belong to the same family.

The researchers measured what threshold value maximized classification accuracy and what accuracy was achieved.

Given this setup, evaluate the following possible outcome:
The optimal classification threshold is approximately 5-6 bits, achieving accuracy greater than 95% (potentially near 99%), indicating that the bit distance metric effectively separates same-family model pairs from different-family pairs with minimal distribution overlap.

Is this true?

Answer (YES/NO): NO